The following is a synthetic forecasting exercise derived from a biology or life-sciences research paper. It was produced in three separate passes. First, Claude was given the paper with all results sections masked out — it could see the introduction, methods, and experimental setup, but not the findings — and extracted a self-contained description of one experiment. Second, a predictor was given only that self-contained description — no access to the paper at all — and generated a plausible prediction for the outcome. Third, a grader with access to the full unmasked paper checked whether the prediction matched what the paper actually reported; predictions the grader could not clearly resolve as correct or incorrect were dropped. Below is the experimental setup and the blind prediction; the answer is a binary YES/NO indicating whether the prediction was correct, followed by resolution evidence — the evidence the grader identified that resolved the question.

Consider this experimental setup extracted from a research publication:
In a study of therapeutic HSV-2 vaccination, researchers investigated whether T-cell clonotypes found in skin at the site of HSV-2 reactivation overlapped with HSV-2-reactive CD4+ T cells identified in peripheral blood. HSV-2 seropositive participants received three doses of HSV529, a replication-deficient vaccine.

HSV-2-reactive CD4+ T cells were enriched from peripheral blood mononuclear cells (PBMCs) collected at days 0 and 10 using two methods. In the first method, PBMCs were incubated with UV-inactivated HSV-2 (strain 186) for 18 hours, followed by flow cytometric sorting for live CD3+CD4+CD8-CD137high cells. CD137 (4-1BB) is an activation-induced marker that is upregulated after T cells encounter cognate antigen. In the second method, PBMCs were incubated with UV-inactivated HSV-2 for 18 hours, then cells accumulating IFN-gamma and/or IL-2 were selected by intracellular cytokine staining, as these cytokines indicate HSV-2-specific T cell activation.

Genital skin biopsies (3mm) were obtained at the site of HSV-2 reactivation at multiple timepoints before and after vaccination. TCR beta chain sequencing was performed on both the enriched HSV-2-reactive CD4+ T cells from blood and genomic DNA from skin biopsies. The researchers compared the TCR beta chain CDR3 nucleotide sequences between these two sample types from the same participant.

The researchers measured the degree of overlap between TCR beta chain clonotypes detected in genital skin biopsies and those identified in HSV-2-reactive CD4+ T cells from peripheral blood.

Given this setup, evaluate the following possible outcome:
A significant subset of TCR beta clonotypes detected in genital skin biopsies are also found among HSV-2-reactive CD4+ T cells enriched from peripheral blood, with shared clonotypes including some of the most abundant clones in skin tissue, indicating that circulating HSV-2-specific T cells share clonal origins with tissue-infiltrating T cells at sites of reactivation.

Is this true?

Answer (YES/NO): NO